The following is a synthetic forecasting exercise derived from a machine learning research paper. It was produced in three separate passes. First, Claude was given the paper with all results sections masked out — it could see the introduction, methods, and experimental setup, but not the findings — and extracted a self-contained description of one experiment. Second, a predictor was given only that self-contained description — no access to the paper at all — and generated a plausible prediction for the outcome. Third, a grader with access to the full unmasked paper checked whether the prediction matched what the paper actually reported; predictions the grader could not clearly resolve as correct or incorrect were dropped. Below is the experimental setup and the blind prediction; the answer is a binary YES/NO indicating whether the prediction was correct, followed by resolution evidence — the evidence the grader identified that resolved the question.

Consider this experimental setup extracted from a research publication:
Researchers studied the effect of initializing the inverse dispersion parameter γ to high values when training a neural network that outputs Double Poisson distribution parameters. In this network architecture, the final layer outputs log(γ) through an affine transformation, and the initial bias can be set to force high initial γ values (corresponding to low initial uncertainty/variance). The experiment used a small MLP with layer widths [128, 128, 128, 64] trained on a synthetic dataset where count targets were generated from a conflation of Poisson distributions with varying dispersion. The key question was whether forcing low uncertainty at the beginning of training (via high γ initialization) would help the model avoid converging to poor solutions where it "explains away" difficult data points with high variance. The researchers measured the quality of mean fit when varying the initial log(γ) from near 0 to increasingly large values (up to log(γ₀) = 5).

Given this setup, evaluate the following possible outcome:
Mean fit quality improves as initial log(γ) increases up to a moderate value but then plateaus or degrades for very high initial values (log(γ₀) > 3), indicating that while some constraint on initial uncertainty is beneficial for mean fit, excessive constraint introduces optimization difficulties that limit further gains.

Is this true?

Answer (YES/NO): NO